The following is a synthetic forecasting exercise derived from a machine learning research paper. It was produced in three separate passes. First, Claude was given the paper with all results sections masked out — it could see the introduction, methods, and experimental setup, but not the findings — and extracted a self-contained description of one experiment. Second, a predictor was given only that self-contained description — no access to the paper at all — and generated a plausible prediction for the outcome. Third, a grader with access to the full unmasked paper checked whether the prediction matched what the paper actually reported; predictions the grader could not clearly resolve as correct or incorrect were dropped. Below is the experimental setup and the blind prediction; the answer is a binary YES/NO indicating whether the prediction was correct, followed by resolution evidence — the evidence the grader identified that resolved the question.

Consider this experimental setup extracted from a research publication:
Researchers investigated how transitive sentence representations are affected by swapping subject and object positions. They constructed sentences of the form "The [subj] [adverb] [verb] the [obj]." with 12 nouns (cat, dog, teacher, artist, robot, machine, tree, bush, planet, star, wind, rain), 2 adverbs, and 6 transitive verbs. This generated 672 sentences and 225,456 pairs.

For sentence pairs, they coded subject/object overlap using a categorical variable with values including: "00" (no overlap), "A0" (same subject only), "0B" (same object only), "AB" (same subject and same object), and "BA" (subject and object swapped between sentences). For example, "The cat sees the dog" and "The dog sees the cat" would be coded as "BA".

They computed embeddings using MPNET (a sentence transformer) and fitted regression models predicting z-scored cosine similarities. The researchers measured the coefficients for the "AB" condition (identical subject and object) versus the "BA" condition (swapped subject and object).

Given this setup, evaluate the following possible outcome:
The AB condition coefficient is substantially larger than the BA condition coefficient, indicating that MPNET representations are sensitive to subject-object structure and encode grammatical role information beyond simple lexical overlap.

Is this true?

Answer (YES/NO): NO